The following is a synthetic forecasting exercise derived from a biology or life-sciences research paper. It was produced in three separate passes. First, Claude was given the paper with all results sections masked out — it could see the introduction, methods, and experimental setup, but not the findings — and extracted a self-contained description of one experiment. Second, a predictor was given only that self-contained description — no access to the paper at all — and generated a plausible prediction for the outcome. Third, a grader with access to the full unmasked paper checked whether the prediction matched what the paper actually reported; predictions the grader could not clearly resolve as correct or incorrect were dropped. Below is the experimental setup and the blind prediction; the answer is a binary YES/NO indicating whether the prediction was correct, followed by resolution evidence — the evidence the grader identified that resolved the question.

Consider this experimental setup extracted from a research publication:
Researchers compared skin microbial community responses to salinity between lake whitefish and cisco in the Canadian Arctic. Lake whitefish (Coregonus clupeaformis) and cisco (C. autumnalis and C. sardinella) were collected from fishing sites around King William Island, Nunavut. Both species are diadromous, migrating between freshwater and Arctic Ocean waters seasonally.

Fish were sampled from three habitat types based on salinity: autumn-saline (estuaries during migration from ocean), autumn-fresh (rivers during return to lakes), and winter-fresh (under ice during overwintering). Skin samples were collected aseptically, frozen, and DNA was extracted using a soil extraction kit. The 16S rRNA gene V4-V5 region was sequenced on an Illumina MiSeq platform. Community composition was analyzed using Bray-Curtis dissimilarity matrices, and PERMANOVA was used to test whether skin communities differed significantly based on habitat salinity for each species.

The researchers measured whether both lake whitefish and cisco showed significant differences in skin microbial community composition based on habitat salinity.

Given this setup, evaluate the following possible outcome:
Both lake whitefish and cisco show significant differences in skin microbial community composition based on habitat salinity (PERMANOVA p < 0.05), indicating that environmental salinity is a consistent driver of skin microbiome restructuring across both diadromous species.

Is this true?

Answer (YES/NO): YES